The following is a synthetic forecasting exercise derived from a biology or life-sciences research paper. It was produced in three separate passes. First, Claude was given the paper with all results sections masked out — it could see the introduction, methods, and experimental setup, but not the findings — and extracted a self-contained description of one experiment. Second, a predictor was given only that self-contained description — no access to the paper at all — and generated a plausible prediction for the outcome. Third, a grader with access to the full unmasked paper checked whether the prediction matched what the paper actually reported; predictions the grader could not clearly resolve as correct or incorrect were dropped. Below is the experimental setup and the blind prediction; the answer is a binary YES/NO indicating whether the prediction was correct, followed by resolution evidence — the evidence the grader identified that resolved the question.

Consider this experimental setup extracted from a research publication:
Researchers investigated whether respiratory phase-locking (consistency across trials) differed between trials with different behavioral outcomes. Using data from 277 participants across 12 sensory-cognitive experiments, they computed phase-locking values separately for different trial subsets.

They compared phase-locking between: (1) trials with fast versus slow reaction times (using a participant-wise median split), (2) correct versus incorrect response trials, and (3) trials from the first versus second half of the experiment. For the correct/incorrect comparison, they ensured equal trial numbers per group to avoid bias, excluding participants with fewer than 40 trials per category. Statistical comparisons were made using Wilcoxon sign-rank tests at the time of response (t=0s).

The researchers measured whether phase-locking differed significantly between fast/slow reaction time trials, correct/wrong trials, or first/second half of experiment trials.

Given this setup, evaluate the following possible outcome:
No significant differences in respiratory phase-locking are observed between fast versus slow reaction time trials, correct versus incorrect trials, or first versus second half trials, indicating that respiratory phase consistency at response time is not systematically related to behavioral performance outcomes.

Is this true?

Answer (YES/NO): YES